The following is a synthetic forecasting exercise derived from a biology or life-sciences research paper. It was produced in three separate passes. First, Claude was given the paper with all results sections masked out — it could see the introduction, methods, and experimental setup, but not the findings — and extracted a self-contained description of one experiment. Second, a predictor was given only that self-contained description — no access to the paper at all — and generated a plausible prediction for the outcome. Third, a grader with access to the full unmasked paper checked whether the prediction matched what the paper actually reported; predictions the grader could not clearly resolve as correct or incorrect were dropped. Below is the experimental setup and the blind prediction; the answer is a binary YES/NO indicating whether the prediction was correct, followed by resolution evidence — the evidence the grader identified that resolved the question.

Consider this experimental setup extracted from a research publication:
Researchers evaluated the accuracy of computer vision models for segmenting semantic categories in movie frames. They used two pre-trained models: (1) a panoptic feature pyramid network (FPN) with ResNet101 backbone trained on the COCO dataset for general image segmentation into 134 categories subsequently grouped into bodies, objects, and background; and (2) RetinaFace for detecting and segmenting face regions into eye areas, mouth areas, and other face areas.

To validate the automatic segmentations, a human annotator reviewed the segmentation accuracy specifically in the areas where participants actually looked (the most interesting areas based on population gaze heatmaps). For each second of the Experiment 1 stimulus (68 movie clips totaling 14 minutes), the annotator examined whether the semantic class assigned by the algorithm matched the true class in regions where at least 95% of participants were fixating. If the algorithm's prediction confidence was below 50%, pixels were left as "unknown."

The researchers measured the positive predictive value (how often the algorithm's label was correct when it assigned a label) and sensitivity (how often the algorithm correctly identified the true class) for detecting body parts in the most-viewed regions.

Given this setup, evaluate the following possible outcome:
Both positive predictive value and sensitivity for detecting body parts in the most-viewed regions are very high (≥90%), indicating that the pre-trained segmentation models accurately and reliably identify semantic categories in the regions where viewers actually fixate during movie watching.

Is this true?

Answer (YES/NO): NO